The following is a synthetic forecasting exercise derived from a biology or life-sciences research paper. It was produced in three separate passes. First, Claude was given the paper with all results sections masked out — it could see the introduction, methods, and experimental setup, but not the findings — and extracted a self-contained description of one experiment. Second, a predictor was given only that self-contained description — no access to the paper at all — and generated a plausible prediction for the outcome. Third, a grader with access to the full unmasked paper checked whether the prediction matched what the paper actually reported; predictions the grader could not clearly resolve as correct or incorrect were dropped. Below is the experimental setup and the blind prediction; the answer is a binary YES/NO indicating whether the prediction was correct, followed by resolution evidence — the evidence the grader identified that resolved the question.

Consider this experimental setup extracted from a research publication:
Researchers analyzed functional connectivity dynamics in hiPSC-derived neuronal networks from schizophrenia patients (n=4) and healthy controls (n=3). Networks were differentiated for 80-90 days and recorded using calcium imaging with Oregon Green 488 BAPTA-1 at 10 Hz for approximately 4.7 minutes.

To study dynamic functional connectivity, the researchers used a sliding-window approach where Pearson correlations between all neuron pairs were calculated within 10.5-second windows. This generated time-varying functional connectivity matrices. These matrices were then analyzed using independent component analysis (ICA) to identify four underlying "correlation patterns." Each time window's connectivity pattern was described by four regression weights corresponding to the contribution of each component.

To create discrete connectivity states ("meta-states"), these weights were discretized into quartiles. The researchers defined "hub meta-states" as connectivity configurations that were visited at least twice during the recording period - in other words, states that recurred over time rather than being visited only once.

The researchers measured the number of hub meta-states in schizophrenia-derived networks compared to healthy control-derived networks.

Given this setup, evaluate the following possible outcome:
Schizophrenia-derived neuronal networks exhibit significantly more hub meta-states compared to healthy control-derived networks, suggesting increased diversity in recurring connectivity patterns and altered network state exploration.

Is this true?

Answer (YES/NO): NO